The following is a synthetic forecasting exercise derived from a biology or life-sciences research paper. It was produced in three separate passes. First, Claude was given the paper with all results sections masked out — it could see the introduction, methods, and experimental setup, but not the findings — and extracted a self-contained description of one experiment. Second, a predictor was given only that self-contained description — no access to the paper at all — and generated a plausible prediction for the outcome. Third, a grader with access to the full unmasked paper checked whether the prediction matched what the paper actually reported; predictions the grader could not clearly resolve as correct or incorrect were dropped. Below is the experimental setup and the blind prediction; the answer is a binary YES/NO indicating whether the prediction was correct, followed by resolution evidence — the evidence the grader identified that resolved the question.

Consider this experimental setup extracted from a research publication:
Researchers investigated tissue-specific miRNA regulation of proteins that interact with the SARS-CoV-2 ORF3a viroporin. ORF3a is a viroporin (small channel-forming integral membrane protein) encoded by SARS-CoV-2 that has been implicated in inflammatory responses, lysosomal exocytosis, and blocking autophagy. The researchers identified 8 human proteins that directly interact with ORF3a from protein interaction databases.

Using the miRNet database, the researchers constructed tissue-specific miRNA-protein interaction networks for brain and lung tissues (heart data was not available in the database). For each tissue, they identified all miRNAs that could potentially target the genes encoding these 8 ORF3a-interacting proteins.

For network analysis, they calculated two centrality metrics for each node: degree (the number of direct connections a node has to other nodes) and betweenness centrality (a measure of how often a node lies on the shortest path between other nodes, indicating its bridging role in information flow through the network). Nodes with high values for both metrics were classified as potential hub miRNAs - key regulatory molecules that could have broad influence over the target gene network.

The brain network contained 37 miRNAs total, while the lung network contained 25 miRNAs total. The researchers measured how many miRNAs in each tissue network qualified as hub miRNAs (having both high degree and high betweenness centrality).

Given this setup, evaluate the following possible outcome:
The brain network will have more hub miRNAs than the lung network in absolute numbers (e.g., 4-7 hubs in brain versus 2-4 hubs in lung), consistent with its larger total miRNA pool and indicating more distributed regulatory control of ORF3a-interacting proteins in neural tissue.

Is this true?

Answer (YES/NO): NO